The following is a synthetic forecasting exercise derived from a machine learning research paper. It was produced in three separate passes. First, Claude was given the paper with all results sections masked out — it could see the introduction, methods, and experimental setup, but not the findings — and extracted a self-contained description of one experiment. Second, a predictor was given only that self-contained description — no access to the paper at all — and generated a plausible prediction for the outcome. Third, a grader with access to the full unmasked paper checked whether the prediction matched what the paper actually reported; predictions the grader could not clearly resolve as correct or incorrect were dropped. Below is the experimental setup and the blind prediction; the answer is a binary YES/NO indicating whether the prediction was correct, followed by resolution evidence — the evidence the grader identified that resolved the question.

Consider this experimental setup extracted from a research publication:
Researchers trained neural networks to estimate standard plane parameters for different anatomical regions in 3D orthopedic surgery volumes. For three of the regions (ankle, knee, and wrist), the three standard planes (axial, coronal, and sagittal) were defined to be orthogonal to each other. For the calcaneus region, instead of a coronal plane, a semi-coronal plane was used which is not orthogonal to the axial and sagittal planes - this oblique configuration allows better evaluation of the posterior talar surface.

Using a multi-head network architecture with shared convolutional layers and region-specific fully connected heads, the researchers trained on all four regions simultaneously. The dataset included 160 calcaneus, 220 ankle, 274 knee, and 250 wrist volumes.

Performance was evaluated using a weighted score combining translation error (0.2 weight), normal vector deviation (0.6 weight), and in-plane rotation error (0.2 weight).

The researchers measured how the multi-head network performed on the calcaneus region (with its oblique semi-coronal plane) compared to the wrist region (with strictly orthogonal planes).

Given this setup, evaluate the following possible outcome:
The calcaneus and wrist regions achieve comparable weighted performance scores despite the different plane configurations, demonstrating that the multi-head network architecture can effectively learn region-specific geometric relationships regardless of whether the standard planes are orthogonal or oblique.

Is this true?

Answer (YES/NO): NO